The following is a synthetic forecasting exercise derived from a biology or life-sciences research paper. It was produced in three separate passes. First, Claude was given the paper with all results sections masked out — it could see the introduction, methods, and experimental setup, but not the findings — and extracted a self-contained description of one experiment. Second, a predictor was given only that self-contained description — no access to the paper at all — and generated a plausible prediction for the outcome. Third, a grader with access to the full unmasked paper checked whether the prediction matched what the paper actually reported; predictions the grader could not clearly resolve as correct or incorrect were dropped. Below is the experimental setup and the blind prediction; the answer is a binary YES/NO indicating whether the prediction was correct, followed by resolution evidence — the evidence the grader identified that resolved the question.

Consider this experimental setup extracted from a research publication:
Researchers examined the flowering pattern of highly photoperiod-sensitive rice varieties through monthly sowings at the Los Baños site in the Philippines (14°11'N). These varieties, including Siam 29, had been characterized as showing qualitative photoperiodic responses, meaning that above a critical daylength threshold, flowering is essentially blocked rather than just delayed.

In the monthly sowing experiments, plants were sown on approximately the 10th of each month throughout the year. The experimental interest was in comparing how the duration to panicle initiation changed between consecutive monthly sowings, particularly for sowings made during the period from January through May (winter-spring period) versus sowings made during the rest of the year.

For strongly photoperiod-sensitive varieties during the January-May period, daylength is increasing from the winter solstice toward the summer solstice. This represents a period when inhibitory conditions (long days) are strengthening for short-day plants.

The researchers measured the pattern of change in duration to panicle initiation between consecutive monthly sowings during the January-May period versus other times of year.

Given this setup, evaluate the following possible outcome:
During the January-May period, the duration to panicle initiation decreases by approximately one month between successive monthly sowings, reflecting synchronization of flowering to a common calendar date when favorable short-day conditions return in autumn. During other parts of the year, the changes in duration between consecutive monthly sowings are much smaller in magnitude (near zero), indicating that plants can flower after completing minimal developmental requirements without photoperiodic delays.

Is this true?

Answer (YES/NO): YES